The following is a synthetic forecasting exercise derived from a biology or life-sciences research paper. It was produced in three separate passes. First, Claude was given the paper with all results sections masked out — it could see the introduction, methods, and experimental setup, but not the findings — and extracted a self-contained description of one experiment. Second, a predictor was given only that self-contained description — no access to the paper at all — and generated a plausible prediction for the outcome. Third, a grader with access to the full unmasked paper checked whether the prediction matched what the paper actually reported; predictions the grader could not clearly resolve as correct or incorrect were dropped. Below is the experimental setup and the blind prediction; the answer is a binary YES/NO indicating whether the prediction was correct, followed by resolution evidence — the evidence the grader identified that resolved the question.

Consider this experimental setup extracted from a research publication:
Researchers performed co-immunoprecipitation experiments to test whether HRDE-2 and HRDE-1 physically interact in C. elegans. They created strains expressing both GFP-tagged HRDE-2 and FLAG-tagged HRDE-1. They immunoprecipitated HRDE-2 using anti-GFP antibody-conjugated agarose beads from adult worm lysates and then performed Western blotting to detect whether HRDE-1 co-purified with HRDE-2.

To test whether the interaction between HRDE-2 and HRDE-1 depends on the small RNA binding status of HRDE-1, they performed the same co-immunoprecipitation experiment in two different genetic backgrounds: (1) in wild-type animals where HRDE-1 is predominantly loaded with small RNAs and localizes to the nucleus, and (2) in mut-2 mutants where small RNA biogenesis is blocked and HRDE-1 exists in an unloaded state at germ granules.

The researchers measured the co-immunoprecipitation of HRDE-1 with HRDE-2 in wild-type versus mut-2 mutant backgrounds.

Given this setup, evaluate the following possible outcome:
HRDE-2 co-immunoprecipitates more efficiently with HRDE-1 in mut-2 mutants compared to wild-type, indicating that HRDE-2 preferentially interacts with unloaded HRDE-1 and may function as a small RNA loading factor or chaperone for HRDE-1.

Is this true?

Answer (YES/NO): YES